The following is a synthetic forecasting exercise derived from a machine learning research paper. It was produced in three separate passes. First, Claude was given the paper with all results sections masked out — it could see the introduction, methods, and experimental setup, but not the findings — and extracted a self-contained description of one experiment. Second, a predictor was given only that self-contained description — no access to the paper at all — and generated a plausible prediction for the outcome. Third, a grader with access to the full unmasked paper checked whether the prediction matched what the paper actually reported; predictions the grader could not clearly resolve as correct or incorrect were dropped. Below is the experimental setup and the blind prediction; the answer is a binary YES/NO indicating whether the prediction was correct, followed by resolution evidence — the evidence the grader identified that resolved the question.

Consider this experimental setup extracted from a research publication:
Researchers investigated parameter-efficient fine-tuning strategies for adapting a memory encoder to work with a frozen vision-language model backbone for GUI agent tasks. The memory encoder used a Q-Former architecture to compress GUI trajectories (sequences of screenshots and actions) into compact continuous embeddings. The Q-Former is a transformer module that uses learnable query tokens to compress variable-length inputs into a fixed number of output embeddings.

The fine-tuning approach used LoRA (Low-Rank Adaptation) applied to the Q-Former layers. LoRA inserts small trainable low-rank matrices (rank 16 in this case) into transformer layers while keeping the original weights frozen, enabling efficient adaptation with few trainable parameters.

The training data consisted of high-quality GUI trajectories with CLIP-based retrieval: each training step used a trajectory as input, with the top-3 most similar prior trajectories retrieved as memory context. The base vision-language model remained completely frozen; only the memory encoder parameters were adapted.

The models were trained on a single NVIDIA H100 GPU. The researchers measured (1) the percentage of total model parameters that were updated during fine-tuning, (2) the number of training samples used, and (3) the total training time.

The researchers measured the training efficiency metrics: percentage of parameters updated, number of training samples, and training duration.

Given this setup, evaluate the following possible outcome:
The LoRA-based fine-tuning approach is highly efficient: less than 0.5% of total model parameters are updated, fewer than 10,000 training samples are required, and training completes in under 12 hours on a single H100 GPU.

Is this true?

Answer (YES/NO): NO